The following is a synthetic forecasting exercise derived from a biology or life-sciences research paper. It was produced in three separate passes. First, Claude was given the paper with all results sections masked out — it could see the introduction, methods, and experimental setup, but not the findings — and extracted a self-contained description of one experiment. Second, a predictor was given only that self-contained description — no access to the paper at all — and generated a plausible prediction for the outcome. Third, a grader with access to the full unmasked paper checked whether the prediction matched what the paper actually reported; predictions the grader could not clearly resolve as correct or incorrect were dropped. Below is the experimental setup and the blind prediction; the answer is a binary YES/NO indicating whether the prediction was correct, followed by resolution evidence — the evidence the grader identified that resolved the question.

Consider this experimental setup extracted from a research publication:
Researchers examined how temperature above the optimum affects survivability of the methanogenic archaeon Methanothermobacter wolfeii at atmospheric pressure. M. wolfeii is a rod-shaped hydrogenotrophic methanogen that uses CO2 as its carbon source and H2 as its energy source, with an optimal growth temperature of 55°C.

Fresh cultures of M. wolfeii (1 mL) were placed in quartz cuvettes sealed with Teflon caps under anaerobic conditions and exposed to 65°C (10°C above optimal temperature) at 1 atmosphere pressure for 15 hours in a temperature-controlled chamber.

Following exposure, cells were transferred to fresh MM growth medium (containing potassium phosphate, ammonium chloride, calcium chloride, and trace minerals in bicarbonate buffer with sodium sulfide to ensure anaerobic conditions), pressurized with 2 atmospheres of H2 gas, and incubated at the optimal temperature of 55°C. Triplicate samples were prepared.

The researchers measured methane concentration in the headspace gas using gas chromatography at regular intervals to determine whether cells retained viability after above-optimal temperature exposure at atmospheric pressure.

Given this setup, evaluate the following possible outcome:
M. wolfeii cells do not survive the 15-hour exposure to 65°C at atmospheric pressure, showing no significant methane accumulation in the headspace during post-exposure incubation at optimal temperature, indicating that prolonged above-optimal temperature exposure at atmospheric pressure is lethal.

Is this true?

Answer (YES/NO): NO